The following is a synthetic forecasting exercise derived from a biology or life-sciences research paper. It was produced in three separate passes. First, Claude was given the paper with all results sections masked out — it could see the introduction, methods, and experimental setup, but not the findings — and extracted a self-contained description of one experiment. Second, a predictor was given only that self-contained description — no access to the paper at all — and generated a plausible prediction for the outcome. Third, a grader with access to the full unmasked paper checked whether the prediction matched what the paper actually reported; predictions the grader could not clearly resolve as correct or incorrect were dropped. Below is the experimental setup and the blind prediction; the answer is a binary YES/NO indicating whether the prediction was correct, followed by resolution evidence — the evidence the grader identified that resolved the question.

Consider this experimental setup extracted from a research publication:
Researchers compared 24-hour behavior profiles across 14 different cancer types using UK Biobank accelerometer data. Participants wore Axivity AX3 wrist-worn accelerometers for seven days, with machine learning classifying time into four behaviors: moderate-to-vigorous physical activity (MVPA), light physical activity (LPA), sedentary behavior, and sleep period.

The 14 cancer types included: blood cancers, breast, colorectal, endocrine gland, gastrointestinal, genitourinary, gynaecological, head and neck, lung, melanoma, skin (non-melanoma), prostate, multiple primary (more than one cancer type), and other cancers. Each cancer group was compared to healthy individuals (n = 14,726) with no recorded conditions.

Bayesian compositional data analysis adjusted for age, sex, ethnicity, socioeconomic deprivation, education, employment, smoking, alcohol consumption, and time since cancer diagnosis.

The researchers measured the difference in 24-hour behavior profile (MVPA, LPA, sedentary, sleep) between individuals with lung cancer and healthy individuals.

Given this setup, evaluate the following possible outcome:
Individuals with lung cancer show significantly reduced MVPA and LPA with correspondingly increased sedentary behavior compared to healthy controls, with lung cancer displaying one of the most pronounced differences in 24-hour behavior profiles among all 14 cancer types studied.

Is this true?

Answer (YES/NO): YES